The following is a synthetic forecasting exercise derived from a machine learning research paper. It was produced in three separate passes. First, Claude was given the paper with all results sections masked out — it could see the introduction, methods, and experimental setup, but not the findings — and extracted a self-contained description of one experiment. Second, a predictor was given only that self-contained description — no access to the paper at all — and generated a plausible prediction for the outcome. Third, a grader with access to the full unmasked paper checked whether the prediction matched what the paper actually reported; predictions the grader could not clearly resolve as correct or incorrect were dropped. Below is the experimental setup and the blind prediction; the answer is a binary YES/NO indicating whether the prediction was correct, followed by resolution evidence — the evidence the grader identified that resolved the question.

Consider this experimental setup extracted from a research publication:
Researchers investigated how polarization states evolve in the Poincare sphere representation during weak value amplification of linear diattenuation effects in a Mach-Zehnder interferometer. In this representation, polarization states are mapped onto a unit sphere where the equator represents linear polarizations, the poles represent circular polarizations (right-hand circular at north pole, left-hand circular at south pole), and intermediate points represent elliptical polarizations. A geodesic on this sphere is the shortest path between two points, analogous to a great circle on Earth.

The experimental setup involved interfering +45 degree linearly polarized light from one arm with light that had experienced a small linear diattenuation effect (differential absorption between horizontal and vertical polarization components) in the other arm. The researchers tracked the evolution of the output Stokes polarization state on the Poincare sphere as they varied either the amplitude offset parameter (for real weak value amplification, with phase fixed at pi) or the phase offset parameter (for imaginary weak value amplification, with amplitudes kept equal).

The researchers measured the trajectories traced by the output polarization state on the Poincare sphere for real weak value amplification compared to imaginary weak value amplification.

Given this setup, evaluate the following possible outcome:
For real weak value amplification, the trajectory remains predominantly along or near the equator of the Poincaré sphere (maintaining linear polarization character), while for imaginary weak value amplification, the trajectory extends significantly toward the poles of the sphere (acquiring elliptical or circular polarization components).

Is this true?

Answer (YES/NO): YES